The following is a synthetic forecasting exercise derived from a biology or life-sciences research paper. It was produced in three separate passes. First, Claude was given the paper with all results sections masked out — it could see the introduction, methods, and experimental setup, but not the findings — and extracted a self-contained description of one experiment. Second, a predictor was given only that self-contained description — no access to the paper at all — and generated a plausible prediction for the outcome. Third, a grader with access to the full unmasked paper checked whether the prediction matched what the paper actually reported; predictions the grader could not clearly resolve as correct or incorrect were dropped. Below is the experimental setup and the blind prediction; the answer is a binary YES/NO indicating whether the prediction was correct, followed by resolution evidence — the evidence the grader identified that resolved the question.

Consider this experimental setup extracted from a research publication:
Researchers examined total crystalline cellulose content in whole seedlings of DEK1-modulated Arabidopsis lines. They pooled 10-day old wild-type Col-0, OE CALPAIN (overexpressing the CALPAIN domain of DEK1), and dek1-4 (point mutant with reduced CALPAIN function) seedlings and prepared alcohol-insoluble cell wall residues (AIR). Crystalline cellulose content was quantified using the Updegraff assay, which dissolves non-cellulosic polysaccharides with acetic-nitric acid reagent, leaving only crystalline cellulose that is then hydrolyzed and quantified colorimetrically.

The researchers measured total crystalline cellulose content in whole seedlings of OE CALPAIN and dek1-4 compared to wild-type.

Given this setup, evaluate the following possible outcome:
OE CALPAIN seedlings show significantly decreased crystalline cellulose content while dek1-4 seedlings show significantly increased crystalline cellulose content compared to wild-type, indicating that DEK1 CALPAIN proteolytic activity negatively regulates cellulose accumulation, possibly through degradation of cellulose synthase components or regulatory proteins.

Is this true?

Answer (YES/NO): NO